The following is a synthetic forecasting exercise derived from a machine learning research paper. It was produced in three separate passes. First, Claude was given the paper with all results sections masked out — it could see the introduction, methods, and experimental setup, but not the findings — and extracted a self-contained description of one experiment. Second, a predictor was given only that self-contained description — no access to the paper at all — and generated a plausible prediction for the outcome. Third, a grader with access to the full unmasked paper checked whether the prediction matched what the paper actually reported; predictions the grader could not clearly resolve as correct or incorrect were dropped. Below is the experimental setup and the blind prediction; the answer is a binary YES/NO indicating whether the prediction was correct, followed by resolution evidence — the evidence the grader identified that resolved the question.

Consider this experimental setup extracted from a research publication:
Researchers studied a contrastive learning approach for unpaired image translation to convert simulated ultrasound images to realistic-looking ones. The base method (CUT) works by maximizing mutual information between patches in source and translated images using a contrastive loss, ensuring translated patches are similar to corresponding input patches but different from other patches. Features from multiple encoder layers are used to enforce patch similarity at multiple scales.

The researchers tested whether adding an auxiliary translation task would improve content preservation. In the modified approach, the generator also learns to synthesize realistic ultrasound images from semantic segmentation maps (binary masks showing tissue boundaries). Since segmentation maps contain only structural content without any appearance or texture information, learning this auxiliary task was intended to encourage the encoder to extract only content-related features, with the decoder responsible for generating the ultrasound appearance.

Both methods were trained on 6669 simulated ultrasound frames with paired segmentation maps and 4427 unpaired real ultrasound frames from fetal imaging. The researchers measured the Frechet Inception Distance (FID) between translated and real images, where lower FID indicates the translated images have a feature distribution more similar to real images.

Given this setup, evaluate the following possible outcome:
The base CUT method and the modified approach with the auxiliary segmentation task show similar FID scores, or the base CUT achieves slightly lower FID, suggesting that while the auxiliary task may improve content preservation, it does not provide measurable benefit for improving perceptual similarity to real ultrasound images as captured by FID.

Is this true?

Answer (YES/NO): NO